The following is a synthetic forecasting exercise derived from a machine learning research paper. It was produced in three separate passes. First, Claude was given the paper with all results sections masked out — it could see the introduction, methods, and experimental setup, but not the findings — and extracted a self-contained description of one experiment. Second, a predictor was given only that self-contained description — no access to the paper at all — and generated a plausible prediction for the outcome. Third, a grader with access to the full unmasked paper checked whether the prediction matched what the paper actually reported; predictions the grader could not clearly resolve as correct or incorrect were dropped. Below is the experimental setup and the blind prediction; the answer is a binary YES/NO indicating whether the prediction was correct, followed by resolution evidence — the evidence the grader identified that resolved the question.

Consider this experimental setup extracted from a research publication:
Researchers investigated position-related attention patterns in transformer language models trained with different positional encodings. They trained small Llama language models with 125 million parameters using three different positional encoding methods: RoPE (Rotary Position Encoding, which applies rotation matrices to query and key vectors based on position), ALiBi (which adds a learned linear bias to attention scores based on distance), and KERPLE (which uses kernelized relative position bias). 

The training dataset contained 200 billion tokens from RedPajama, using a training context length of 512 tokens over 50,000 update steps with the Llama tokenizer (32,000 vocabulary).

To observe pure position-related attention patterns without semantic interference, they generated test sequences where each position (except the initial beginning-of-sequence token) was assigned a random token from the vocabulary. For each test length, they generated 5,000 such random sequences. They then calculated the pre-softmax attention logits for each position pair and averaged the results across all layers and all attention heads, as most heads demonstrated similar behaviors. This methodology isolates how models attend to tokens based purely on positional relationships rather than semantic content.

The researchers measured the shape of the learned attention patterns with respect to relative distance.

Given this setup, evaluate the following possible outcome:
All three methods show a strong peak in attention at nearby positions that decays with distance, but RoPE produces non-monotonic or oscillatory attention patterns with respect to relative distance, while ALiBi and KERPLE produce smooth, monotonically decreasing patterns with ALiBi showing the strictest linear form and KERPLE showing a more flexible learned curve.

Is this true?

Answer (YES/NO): NO